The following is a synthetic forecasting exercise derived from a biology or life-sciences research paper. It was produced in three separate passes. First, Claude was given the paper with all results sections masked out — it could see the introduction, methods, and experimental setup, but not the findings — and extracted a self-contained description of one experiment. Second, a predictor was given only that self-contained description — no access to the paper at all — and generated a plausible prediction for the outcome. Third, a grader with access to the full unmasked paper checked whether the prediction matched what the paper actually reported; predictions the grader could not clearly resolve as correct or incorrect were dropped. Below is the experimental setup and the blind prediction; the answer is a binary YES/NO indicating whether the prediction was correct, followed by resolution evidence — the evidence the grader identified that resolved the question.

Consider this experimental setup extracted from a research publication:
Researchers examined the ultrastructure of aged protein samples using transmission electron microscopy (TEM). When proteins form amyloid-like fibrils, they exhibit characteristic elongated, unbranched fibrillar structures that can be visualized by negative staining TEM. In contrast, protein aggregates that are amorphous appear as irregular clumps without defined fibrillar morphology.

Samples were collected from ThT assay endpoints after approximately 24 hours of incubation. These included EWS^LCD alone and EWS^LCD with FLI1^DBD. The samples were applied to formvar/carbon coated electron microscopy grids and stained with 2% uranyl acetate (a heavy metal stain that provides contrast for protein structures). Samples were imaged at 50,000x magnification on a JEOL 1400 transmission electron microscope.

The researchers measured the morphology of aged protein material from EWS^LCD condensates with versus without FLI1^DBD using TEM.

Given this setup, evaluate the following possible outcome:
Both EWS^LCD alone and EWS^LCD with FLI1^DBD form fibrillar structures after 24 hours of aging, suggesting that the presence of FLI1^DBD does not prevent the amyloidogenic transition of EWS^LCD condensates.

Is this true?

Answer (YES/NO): NO